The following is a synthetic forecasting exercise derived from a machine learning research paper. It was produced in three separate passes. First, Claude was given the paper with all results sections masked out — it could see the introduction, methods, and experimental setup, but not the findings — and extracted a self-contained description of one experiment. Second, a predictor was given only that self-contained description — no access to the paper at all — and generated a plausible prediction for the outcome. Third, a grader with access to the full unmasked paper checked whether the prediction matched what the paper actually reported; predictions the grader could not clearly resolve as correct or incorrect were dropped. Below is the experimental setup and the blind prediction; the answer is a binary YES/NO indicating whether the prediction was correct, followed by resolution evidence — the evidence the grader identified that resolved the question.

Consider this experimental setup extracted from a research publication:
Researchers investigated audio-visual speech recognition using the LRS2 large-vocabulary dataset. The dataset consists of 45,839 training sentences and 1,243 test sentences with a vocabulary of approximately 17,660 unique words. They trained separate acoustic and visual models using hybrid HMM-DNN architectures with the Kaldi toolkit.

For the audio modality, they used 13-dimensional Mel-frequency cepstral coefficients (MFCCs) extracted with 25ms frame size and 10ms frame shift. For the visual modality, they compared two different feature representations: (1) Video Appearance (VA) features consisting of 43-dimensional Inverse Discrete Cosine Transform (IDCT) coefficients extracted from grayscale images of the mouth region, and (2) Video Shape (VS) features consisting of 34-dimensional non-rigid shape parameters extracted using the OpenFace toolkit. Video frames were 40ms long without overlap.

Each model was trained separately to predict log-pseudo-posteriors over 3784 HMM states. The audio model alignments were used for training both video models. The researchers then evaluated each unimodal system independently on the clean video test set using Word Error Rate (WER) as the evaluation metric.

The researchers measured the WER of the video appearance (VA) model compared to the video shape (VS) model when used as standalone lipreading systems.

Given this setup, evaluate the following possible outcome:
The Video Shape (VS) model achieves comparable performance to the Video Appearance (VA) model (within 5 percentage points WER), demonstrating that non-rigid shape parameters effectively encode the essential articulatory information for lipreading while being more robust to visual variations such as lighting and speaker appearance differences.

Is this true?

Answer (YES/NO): NO